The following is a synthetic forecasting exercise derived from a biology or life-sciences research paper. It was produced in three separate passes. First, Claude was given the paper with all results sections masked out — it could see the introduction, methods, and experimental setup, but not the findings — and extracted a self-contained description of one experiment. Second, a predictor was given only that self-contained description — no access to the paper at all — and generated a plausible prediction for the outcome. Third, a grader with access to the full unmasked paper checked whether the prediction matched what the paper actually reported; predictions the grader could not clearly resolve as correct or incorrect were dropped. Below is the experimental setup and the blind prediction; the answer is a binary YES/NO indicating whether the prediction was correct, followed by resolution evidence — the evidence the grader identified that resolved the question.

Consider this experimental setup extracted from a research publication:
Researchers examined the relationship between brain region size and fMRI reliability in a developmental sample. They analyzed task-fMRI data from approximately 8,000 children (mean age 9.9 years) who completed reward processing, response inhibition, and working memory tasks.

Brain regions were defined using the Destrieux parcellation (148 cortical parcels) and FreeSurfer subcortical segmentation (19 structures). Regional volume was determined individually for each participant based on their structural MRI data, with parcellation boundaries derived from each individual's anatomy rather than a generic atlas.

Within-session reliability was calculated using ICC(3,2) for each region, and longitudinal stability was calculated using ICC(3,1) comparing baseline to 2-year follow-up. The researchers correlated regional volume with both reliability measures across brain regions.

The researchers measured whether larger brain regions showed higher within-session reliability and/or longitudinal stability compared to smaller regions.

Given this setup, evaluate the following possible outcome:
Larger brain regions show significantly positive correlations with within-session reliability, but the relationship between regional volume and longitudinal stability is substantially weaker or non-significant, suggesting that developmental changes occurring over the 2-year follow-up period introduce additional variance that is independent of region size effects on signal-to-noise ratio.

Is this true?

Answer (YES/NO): NO